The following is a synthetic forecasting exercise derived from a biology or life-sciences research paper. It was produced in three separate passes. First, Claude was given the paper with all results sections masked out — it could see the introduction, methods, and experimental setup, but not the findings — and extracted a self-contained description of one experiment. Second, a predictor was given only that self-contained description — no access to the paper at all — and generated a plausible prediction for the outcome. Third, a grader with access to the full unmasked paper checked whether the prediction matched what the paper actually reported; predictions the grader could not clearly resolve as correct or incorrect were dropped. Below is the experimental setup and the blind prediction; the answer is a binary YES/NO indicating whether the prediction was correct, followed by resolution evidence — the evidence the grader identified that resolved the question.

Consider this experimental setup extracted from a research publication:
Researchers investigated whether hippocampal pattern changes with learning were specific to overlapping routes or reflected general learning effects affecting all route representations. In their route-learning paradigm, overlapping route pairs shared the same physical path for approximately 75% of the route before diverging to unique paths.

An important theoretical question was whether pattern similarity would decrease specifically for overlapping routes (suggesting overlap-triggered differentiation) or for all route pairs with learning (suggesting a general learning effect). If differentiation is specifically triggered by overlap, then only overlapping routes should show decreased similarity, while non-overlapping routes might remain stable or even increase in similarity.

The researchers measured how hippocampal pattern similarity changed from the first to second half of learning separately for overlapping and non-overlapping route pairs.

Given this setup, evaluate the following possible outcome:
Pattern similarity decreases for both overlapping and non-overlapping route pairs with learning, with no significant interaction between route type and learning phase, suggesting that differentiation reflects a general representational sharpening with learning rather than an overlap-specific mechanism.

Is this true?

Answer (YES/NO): NO